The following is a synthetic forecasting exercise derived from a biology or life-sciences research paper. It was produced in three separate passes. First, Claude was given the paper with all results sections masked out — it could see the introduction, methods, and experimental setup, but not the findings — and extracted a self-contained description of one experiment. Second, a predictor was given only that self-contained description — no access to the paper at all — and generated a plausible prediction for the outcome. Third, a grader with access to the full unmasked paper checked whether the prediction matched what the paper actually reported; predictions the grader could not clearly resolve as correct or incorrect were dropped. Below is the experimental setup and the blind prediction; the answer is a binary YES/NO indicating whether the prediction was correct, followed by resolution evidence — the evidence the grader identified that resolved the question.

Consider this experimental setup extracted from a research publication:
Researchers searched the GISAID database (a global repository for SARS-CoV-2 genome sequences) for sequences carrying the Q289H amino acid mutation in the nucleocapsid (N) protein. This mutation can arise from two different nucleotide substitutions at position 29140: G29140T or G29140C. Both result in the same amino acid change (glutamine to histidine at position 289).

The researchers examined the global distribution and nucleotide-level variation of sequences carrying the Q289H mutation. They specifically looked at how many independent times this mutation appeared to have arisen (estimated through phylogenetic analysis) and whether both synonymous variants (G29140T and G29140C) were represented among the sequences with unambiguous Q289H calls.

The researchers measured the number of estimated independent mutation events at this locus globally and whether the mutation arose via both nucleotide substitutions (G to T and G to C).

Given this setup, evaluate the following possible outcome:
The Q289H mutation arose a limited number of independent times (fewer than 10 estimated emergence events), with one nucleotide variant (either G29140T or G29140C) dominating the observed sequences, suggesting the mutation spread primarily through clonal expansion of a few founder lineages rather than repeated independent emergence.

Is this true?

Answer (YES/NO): NO